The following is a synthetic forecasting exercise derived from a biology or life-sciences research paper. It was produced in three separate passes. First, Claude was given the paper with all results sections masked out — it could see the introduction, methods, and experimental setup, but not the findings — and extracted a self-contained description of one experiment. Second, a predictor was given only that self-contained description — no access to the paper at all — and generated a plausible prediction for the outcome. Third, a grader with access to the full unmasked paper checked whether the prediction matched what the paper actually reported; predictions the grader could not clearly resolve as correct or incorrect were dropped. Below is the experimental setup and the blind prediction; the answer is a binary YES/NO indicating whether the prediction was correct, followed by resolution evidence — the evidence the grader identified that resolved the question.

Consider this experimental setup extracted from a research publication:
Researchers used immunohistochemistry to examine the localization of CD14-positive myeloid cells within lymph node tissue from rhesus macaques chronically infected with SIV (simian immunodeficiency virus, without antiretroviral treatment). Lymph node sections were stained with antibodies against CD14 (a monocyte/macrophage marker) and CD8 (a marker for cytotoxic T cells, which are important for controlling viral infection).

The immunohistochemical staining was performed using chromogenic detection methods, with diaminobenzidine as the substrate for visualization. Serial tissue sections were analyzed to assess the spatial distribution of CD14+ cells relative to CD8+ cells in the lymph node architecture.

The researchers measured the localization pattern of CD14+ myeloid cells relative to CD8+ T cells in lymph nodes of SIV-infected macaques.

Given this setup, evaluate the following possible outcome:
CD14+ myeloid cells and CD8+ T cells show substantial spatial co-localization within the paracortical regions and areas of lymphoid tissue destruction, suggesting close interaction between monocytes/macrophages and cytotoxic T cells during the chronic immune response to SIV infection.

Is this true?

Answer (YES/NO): NO